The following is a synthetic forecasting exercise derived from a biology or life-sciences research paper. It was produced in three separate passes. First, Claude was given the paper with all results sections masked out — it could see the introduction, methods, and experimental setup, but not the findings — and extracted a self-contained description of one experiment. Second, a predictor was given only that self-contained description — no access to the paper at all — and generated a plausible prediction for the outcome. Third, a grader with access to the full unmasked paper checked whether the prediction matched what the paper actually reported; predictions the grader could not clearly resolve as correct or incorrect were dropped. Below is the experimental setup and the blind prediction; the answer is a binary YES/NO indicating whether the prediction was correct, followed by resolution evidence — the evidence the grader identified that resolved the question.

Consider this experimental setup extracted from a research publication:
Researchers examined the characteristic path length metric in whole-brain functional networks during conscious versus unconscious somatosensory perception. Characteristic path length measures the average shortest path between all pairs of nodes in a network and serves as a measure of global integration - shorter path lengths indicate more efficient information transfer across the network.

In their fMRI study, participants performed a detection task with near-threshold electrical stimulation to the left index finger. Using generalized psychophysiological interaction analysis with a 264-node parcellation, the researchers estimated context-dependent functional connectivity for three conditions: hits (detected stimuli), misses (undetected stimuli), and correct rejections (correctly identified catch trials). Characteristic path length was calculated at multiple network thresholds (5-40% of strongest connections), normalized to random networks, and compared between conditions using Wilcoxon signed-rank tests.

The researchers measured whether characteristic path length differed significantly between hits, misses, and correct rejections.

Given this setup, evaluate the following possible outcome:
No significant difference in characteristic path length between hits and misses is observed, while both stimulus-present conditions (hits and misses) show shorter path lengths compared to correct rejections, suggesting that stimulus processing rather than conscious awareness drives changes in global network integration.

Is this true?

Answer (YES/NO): NO